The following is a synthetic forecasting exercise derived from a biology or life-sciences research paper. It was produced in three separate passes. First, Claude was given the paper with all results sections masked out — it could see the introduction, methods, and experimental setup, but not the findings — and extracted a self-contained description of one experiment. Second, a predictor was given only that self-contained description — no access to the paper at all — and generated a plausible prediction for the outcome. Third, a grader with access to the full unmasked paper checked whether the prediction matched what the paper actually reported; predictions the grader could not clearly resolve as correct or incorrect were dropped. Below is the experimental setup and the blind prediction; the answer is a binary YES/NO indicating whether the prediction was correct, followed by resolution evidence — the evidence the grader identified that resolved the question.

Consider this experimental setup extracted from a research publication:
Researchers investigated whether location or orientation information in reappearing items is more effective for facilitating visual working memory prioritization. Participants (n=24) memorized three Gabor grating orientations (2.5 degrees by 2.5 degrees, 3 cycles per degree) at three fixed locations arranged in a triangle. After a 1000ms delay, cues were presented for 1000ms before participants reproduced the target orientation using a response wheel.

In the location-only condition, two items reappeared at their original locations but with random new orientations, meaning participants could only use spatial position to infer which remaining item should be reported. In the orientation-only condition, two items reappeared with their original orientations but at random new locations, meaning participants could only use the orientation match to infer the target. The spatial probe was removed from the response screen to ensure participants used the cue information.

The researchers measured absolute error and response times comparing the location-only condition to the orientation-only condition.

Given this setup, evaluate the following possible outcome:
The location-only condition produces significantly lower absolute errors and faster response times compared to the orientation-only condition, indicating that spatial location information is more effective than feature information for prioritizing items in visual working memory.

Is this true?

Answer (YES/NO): YES